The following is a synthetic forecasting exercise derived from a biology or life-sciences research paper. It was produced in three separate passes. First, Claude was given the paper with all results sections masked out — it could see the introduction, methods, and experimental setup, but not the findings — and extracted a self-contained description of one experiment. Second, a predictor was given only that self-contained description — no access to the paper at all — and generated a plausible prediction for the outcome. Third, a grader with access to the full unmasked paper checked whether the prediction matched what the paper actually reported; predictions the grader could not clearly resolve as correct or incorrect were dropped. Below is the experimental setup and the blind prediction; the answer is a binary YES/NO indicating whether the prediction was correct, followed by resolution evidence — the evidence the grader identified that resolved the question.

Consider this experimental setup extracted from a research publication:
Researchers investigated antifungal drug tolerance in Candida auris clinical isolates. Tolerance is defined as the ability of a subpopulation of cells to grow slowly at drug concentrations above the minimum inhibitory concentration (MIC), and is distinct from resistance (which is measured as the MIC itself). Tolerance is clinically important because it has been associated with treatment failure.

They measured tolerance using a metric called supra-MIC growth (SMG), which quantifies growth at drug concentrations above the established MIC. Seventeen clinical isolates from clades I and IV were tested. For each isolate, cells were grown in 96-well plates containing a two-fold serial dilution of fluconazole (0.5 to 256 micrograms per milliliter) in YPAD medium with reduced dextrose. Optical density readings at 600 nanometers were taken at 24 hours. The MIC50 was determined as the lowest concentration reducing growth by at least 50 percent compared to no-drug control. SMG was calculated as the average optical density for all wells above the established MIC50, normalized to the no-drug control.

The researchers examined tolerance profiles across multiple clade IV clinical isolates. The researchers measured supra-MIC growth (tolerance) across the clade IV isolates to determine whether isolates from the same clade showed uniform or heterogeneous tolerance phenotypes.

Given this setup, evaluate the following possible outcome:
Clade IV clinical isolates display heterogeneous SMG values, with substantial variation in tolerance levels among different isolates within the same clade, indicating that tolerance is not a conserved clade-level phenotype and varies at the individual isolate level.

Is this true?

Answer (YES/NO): YES